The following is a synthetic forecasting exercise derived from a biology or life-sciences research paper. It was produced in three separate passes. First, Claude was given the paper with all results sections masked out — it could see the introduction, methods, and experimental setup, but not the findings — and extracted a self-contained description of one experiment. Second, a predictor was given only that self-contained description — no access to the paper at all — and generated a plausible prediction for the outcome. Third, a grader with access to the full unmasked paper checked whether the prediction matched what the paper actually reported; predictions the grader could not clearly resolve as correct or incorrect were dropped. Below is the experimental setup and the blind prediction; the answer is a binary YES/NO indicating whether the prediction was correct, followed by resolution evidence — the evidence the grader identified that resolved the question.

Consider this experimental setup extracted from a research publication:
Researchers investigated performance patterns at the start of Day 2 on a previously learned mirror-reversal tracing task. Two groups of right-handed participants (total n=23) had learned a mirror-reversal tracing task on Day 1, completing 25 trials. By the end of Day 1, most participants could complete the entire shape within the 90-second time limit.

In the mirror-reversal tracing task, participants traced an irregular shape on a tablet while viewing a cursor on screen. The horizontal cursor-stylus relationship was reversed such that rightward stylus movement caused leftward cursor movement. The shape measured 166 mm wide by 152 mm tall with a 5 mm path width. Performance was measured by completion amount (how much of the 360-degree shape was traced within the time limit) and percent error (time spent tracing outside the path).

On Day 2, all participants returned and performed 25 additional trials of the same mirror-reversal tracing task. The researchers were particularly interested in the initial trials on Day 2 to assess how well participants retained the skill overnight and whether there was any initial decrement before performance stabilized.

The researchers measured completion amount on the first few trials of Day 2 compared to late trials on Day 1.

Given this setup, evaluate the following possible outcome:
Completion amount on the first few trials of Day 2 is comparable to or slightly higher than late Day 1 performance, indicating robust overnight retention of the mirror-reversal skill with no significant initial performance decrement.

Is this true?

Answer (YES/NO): NO